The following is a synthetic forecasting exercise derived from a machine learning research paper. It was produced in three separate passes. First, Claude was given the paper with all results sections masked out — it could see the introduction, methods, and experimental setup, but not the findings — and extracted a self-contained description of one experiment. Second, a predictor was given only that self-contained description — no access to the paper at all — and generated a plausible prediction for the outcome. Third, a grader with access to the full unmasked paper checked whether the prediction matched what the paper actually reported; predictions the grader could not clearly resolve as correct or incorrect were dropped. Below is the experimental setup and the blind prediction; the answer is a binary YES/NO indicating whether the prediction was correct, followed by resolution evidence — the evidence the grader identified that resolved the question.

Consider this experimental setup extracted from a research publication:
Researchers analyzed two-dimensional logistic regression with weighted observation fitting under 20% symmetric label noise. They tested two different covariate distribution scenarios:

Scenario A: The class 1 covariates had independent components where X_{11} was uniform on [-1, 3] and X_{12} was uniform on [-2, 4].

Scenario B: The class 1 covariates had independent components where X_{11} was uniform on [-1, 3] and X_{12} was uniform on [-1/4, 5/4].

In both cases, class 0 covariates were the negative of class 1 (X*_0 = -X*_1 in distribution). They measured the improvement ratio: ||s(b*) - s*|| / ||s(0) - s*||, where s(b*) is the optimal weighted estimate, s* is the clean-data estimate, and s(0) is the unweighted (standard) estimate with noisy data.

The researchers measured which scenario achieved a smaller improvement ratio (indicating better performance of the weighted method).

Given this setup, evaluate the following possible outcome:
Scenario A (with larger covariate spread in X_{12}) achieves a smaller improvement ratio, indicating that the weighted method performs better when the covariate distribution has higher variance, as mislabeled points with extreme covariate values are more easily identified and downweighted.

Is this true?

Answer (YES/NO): NO